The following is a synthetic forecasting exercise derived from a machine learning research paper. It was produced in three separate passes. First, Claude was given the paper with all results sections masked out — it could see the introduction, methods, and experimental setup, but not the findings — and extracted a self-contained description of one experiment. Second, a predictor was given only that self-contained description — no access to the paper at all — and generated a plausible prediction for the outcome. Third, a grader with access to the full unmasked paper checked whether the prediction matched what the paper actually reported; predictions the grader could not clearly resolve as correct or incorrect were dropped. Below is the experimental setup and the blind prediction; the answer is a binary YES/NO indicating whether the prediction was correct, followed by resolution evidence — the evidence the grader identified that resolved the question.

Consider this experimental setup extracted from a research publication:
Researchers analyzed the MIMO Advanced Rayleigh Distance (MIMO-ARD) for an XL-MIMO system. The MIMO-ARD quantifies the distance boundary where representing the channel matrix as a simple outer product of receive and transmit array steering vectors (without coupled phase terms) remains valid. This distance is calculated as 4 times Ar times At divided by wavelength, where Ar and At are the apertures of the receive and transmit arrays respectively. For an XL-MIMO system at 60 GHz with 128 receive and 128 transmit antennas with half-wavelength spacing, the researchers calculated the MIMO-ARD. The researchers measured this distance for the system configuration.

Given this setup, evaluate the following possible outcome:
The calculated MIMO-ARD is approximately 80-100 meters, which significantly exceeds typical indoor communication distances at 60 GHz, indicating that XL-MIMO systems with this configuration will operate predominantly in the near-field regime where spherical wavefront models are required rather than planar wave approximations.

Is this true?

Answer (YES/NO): YES